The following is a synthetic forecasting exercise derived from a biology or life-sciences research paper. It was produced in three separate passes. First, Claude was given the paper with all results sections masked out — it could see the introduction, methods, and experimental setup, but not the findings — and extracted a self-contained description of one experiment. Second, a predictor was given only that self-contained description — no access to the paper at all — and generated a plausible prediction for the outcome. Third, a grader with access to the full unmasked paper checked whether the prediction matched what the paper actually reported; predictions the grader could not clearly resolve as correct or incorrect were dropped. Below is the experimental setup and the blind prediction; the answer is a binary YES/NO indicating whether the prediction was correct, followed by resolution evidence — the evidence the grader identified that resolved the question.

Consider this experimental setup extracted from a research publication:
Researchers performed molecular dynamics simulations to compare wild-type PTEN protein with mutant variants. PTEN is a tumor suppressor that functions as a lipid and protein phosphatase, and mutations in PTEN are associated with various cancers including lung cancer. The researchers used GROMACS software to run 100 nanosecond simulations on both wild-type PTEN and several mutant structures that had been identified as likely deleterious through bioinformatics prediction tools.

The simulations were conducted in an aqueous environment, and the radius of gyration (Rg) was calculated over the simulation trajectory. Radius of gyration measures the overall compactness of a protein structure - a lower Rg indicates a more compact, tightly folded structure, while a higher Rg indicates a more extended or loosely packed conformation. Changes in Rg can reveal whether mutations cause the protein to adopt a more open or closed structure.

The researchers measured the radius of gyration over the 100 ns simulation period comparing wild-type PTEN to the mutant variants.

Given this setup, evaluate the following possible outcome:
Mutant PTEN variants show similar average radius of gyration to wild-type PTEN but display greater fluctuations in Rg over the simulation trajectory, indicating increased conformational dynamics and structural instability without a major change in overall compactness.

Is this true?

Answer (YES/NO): NO